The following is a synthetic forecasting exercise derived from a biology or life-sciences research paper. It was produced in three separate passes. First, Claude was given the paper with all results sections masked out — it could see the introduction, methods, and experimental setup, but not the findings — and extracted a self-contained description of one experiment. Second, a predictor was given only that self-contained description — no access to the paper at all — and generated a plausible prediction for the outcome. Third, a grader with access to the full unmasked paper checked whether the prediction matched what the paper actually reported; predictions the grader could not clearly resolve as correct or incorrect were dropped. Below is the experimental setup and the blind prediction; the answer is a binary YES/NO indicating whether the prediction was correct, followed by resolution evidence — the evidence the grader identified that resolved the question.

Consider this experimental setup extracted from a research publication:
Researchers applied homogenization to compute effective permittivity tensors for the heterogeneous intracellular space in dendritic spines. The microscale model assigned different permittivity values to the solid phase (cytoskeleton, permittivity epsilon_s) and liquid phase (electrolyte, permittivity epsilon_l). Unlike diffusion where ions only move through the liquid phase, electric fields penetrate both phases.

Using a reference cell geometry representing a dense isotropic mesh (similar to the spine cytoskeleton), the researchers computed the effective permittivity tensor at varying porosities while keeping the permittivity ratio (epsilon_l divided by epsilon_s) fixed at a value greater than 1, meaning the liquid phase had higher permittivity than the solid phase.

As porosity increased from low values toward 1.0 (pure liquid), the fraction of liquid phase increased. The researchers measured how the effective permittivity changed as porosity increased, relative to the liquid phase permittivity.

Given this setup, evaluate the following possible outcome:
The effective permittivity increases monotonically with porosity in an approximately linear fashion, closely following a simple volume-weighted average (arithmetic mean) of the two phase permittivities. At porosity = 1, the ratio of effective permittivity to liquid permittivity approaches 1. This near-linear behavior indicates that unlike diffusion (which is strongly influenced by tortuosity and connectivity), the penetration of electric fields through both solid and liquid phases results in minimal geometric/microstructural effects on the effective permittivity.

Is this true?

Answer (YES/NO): NO